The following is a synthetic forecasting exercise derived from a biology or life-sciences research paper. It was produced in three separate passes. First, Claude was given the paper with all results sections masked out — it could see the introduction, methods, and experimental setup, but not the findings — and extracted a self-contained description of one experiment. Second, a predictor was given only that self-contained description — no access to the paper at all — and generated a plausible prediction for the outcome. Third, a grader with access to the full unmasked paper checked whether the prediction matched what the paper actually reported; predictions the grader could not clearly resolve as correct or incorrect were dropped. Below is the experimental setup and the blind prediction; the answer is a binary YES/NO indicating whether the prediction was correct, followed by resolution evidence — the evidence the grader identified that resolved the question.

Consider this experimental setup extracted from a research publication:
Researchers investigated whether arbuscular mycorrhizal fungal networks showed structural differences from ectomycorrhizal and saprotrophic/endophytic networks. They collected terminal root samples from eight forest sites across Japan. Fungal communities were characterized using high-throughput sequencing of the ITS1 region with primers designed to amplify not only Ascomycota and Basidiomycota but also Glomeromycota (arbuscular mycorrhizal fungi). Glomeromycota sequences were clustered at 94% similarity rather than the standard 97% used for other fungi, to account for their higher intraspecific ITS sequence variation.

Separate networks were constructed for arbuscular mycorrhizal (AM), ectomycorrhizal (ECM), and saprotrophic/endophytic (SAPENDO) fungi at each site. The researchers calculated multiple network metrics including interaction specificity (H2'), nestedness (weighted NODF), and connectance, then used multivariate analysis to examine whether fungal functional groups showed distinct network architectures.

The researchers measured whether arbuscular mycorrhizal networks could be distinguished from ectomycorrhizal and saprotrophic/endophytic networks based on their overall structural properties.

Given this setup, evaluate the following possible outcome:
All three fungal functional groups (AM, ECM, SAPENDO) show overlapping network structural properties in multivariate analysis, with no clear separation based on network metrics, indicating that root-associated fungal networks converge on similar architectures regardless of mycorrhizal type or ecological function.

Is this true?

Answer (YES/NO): NO